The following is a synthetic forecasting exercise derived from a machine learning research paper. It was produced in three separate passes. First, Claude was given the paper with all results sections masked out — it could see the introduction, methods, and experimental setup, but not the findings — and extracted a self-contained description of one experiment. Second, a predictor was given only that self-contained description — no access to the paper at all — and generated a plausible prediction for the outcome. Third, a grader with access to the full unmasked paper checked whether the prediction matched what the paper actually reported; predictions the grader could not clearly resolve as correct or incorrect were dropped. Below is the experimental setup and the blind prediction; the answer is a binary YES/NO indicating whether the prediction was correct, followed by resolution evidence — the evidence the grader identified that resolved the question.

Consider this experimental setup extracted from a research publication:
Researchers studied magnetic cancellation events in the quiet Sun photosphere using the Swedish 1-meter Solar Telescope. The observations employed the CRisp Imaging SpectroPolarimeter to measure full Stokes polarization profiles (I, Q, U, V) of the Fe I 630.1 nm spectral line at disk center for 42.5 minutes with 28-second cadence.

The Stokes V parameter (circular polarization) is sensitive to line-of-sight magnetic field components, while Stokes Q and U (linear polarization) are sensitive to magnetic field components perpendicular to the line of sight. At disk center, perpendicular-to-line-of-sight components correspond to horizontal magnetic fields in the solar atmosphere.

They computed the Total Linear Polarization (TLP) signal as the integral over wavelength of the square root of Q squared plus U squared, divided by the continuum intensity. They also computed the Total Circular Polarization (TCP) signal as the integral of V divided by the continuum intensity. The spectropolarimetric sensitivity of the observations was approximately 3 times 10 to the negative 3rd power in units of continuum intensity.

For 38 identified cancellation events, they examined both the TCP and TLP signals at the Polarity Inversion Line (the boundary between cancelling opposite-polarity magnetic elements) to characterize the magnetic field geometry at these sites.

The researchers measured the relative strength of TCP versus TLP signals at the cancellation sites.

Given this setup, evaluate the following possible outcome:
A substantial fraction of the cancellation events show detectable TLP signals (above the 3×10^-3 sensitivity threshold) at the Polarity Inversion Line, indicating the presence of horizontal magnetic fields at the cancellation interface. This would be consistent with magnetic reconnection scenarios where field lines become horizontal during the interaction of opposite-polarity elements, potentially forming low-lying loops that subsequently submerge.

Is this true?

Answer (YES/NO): NO